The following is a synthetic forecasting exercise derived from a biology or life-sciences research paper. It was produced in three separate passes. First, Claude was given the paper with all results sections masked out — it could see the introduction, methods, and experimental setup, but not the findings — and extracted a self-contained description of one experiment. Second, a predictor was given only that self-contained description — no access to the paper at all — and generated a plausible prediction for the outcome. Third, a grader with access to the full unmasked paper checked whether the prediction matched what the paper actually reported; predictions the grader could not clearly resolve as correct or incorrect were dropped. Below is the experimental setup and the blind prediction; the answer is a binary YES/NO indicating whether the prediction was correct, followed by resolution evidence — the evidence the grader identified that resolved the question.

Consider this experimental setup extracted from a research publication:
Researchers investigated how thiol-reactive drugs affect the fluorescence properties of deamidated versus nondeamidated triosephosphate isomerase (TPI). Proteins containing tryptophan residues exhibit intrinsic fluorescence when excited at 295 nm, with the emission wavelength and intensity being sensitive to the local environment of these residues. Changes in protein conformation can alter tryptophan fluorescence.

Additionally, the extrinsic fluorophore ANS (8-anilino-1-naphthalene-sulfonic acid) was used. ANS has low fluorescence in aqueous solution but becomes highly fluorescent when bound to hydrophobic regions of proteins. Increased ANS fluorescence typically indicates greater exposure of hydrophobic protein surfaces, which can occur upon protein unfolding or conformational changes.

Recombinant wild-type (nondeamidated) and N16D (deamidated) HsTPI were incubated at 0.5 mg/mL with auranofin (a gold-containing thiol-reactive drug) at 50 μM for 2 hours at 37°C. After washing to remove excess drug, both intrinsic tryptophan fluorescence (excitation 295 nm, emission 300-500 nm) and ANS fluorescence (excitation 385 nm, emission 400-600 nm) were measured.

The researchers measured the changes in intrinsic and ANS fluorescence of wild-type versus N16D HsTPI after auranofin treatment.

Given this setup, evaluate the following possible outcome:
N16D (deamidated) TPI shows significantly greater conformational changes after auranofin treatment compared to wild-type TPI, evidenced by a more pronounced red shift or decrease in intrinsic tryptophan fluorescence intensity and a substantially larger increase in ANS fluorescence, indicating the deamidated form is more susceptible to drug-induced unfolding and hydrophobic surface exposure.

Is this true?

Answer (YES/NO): YES